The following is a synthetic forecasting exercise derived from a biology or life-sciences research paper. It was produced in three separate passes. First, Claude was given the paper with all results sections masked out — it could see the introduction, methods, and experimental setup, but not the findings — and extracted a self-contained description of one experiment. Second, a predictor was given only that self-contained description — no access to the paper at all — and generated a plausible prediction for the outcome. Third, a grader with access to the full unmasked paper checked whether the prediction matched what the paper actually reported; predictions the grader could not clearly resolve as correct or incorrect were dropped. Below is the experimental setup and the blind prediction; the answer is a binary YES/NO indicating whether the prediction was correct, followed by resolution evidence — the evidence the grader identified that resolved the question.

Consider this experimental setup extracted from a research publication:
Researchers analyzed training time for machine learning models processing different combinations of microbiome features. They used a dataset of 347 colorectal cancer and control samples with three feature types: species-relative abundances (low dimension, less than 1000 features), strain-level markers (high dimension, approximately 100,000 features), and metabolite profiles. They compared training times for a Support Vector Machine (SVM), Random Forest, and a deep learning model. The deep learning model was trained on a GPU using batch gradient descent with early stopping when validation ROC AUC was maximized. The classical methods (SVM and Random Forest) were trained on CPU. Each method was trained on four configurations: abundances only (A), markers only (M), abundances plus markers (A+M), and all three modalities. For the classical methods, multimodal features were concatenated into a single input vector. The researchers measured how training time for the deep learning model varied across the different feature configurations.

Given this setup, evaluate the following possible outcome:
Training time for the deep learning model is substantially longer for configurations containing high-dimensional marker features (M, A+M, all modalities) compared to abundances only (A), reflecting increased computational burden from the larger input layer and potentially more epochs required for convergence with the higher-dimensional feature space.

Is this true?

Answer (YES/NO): NO